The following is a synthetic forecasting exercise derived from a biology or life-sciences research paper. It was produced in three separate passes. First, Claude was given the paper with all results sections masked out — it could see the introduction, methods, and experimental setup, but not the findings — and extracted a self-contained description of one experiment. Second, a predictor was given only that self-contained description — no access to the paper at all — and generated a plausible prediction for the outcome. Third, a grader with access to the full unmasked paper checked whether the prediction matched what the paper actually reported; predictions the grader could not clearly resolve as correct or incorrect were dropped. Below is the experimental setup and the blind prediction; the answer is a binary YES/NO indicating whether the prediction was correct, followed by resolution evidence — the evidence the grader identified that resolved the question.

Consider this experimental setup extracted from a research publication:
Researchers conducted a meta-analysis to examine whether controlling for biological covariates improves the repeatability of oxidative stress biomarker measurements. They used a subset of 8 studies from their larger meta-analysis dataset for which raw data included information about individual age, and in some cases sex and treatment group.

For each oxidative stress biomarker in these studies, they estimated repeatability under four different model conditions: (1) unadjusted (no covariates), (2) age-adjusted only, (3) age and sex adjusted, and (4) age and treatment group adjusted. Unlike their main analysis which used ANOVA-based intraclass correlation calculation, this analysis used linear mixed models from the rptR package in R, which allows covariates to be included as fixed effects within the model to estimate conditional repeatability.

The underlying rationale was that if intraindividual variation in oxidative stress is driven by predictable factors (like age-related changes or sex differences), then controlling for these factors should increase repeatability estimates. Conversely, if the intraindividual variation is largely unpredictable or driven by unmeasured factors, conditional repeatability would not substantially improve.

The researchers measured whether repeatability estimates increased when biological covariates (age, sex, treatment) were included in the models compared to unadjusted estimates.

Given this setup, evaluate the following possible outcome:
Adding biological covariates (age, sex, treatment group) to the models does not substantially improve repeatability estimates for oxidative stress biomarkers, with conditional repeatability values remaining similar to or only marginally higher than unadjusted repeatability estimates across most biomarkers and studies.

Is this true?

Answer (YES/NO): YES